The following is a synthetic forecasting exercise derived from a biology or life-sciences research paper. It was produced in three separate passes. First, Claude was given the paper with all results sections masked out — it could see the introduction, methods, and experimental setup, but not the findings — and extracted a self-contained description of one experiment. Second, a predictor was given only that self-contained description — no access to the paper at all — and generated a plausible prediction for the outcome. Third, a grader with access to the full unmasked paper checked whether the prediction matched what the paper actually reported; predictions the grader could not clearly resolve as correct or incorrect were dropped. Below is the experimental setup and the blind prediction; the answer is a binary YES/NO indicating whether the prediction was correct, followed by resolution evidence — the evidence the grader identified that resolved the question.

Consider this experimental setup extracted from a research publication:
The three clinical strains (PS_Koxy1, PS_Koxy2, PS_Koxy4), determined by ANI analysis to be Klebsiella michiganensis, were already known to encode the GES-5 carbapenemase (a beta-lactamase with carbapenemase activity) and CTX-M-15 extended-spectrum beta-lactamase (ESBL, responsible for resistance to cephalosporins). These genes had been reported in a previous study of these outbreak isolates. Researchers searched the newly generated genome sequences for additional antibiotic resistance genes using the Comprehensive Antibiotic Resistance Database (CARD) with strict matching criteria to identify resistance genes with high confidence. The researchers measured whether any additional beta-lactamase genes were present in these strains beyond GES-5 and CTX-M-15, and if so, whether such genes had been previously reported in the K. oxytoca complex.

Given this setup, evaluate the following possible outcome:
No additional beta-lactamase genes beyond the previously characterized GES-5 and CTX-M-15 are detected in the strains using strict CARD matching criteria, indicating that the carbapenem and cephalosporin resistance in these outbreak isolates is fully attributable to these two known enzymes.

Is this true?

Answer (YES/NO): NO